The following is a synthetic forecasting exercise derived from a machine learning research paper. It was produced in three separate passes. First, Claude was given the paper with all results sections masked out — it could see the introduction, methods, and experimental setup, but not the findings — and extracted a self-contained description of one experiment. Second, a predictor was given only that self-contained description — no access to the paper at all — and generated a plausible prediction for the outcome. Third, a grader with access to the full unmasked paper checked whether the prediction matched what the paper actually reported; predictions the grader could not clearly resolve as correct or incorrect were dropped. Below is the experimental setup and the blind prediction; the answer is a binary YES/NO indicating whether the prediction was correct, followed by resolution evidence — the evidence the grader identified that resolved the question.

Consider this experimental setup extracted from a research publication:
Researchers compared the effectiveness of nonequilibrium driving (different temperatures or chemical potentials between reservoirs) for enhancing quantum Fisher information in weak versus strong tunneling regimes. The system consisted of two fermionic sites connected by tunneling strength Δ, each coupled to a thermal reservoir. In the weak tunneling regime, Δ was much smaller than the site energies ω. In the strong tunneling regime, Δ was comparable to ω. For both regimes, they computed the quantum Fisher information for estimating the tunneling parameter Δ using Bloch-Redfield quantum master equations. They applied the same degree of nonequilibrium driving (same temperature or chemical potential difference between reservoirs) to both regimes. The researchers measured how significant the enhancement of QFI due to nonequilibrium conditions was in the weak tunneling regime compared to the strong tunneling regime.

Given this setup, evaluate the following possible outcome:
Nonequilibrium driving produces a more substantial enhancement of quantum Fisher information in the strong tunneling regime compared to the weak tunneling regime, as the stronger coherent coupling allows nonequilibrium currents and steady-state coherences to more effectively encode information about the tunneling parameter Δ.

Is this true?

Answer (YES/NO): NO